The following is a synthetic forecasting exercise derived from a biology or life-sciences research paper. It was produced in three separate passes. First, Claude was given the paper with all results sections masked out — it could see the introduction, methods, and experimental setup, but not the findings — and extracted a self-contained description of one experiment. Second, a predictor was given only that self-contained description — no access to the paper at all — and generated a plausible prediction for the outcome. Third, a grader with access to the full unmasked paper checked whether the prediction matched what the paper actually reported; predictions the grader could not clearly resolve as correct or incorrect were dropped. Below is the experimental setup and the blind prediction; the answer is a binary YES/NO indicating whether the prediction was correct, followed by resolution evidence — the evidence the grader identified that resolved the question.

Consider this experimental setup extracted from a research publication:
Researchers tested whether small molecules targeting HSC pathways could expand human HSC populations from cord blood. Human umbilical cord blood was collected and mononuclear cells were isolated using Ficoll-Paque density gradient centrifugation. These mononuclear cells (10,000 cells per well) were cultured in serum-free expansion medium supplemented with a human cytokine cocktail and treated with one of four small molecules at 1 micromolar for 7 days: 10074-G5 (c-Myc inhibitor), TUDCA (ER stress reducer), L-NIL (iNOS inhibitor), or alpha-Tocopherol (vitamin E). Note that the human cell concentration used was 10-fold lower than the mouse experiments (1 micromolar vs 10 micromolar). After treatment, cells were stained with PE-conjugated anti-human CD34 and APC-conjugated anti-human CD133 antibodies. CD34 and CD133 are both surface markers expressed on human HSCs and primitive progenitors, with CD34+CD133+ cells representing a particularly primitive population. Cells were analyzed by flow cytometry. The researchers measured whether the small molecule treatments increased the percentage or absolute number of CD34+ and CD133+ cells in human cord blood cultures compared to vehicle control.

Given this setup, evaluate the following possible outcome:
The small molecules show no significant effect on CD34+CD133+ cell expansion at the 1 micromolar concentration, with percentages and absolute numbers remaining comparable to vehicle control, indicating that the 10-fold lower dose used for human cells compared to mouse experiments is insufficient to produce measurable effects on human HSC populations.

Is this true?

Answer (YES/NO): NO